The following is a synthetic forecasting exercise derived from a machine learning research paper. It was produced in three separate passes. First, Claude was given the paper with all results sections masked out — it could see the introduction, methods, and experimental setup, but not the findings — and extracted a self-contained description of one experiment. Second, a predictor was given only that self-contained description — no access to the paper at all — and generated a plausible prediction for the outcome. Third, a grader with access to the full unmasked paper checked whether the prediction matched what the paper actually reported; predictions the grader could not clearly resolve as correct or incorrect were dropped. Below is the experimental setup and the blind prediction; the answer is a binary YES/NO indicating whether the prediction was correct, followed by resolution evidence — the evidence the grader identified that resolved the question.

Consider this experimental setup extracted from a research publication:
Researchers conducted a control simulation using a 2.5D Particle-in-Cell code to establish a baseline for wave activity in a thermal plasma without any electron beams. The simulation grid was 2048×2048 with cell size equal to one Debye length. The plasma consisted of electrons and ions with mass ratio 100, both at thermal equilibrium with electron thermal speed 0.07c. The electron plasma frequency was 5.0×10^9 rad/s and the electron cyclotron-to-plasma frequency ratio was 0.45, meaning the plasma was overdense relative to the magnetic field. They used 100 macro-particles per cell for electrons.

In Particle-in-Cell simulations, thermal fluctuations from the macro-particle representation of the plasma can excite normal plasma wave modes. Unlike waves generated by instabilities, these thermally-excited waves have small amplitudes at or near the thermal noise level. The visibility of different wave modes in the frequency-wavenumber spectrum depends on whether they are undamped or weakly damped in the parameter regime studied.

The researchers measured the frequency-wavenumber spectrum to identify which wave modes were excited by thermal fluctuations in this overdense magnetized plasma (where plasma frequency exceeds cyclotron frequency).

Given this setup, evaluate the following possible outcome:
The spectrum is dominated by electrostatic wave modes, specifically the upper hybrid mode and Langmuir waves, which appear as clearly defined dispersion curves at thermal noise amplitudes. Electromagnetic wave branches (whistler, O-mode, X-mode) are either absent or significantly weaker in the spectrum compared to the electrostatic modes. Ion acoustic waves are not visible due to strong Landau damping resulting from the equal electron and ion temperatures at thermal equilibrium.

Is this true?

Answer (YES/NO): NO